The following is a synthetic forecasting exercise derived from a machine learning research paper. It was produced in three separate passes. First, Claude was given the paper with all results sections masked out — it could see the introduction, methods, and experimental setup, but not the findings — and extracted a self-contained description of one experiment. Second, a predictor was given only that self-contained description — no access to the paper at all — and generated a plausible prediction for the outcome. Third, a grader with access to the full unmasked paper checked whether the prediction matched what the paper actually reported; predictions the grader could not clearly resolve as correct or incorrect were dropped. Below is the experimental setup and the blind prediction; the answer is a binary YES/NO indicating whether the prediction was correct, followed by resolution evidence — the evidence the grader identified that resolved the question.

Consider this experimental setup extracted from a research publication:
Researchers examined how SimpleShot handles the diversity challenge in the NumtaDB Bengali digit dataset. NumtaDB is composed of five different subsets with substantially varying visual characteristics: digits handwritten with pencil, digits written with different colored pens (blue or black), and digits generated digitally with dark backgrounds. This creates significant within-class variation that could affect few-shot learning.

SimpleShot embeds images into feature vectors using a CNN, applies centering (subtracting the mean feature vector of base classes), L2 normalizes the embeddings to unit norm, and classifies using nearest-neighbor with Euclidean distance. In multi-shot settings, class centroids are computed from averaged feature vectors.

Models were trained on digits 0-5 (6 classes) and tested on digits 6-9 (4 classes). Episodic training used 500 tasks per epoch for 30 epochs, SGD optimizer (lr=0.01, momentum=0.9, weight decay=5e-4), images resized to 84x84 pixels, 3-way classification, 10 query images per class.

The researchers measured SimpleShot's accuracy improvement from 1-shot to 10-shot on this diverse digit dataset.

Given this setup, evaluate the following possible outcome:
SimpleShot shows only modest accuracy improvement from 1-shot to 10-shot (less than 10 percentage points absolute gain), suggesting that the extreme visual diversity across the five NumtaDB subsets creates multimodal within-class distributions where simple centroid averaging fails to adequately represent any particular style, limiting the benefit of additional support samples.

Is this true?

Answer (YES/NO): NO